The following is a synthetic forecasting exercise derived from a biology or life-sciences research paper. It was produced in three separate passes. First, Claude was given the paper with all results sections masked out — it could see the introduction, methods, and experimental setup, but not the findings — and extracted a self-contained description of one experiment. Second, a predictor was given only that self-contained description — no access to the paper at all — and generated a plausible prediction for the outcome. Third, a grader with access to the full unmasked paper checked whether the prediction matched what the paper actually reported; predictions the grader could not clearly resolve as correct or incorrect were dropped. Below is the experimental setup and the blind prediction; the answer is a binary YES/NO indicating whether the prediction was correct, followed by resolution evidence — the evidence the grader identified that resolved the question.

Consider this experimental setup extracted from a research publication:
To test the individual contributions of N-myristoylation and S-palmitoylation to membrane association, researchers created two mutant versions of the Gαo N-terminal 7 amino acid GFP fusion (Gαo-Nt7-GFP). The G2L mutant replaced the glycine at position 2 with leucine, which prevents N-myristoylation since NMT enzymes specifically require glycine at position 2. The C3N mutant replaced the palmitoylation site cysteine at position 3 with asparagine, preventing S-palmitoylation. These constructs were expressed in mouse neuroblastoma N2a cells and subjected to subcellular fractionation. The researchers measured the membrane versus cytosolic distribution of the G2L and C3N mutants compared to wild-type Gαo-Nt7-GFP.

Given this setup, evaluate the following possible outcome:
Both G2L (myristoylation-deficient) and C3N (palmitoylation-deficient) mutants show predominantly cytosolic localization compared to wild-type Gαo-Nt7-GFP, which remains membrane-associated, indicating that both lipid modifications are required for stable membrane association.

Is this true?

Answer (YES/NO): YES